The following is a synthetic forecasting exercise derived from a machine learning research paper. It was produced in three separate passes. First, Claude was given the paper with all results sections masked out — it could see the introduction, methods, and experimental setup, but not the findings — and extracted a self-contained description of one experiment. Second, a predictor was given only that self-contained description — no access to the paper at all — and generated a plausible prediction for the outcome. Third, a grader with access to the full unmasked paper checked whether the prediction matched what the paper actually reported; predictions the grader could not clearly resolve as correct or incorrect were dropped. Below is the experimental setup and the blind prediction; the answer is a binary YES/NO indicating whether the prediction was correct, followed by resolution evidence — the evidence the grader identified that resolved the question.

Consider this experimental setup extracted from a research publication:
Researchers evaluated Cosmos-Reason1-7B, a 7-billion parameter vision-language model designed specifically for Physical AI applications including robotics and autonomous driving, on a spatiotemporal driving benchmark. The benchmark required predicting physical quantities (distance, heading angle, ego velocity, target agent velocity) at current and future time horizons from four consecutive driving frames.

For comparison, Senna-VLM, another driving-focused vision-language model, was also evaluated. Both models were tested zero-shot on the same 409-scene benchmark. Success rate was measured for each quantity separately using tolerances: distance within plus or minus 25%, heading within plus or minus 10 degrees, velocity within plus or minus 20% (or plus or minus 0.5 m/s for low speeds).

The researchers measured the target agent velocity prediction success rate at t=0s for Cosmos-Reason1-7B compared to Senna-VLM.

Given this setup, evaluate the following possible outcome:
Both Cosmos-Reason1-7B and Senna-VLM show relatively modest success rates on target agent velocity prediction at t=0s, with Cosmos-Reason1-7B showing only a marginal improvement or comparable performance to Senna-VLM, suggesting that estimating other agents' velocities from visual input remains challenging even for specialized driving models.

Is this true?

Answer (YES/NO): NO